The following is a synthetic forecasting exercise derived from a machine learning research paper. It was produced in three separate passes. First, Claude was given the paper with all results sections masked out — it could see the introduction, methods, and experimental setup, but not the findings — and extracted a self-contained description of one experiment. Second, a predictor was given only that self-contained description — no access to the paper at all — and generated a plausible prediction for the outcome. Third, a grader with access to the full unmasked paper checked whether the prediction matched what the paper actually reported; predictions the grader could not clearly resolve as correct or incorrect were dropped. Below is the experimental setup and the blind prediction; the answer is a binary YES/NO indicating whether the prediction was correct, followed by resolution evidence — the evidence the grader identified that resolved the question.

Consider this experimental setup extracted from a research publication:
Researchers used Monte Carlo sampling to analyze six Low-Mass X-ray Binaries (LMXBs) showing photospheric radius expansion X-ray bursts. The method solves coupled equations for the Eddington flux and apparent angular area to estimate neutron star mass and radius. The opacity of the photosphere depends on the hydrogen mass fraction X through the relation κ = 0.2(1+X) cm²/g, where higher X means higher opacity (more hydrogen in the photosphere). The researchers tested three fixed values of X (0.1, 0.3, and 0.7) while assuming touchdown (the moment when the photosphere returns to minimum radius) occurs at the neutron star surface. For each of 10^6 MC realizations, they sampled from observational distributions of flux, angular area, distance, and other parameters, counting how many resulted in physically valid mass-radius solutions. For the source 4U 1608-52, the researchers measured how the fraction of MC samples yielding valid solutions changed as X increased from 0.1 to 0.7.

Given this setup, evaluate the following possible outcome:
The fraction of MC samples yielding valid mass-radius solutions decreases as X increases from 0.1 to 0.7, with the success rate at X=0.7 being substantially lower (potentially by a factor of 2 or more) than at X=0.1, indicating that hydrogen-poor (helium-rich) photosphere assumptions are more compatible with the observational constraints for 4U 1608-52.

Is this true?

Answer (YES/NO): YES